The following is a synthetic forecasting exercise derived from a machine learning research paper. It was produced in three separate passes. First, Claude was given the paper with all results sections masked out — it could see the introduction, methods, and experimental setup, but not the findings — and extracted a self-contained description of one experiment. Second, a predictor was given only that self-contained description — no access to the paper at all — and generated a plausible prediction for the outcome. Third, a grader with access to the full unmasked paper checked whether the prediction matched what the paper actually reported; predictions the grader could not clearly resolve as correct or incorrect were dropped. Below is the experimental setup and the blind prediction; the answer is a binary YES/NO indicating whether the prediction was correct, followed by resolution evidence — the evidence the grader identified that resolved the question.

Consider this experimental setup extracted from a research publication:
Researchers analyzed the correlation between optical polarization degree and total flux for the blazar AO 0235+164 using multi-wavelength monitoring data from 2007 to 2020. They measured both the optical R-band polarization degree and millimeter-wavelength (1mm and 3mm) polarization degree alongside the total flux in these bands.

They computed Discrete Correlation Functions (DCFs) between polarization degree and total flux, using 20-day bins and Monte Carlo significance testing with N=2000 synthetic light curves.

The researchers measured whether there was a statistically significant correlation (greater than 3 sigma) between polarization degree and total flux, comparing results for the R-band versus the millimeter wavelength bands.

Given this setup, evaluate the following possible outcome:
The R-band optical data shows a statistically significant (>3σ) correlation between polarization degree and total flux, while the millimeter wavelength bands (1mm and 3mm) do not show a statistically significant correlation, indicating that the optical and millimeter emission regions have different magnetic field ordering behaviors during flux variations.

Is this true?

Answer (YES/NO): NO